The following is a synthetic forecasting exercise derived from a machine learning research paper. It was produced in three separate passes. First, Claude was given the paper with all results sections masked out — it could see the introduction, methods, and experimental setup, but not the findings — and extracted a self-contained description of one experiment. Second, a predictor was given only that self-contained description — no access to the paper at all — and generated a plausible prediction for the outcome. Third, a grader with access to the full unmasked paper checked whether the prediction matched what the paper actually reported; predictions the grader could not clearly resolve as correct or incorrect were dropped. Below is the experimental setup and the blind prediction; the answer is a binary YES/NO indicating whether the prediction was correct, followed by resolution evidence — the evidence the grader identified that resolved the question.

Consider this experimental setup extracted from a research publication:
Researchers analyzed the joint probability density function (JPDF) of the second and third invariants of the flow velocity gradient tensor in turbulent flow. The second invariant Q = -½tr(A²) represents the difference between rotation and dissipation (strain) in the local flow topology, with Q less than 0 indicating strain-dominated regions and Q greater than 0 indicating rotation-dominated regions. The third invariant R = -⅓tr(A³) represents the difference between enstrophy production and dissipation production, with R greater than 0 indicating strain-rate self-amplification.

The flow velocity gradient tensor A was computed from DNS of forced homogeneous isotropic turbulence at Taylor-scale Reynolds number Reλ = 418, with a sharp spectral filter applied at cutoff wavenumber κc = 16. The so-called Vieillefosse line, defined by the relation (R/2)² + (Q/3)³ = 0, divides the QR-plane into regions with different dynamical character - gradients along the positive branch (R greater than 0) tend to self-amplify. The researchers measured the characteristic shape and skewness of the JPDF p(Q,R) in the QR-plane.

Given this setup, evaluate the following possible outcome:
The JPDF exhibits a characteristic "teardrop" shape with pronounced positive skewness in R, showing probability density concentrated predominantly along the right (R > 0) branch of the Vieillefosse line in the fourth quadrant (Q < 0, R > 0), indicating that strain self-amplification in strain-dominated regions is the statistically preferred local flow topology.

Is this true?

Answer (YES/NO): YES